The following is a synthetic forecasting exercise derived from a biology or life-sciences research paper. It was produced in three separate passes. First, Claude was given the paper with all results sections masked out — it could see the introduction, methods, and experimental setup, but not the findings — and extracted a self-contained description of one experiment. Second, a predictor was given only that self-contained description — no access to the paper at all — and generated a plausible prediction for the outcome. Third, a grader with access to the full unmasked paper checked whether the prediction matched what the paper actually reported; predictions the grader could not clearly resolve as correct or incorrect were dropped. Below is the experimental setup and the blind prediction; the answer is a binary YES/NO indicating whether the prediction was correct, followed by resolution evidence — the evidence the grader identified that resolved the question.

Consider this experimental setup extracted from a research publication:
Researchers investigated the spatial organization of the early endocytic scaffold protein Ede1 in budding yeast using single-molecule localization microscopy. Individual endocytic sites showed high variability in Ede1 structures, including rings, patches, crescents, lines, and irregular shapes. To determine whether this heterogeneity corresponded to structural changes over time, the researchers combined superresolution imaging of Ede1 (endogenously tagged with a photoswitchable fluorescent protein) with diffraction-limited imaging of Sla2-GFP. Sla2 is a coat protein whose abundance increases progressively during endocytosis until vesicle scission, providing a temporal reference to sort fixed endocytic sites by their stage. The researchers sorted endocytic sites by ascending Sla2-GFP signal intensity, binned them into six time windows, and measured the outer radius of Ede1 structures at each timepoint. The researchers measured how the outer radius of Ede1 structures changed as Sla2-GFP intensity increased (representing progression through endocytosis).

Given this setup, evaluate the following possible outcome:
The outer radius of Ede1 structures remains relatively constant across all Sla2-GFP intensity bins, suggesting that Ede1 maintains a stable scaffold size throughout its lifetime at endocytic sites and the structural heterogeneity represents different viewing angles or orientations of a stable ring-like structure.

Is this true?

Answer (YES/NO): NO